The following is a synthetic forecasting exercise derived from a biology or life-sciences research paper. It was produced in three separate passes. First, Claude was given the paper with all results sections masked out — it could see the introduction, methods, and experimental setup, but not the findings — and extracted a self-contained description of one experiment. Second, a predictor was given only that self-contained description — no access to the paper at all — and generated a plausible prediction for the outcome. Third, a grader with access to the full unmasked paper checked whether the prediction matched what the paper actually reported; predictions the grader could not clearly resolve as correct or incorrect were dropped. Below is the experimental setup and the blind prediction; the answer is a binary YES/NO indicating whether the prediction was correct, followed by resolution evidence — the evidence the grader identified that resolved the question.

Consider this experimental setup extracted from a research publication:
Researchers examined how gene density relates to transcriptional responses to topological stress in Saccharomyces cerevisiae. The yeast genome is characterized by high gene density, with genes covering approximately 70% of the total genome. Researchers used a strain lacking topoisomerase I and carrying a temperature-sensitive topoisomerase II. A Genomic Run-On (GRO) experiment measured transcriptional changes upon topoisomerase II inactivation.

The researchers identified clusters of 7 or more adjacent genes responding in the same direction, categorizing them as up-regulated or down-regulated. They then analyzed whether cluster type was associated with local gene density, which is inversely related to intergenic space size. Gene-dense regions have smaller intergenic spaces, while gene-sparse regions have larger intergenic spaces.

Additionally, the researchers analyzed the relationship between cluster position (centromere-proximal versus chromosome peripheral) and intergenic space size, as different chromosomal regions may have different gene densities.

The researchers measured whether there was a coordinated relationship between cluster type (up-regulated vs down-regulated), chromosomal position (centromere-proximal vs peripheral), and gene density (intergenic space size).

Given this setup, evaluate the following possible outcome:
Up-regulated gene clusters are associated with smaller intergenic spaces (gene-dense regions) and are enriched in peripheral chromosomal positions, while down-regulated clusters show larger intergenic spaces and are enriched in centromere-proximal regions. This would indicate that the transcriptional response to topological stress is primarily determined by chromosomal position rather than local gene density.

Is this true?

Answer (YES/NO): NO